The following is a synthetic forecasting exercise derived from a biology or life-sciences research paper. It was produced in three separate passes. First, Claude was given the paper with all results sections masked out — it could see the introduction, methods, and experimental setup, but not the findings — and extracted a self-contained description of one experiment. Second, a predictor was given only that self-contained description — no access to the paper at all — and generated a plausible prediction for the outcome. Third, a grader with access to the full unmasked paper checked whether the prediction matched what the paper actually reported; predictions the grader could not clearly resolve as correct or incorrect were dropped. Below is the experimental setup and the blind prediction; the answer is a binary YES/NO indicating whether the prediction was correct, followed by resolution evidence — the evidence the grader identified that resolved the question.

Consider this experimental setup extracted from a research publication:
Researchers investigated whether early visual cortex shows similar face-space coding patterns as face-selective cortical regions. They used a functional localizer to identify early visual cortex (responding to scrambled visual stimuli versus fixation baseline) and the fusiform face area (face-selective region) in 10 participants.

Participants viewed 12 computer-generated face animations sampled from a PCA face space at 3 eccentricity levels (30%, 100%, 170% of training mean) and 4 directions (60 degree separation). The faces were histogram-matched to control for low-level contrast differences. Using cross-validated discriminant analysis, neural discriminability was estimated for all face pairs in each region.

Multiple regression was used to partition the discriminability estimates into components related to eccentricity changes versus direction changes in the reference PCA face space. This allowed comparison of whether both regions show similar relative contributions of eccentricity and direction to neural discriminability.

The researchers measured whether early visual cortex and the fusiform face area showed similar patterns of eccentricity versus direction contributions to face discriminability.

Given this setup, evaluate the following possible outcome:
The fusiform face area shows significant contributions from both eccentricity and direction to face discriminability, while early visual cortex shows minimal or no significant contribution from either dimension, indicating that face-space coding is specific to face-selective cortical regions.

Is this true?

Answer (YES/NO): NO